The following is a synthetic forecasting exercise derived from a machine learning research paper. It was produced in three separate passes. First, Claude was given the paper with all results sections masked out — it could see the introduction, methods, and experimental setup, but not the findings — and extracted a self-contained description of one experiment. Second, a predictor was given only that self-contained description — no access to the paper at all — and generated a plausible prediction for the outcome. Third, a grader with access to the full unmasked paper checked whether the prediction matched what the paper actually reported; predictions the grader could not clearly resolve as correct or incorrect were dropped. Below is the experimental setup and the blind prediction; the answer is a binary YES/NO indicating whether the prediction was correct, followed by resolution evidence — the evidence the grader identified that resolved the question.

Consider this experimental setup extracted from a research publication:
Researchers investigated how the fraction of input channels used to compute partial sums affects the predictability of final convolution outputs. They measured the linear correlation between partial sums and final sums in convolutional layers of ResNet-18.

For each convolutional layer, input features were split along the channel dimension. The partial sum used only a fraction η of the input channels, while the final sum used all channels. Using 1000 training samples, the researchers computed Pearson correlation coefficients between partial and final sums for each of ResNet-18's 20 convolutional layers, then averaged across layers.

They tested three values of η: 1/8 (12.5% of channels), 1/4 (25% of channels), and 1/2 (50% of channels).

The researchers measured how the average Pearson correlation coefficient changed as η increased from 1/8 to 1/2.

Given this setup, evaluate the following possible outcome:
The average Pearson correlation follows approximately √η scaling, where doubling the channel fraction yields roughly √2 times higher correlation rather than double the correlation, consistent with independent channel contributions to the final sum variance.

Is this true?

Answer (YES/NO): NO